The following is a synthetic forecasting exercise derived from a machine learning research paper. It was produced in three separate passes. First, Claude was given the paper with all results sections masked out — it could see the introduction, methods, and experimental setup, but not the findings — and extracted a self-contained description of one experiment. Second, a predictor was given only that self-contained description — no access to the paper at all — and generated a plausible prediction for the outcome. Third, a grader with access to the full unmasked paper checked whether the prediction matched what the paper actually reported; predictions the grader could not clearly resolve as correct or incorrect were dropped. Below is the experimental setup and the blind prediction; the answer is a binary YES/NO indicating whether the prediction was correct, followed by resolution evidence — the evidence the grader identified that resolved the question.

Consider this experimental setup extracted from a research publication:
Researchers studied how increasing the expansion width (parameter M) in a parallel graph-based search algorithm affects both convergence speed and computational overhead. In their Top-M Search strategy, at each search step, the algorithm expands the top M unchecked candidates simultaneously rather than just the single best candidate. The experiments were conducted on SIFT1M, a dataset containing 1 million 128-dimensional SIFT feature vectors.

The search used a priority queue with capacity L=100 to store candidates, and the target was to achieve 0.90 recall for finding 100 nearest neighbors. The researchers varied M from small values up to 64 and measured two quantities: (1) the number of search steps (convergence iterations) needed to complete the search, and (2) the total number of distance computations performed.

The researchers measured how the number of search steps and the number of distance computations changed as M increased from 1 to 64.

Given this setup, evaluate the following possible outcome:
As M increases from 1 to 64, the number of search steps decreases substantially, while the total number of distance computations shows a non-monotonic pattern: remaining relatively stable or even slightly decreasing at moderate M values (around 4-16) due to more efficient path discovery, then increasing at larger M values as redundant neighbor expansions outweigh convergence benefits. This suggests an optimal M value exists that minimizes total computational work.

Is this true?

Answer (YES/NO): NO